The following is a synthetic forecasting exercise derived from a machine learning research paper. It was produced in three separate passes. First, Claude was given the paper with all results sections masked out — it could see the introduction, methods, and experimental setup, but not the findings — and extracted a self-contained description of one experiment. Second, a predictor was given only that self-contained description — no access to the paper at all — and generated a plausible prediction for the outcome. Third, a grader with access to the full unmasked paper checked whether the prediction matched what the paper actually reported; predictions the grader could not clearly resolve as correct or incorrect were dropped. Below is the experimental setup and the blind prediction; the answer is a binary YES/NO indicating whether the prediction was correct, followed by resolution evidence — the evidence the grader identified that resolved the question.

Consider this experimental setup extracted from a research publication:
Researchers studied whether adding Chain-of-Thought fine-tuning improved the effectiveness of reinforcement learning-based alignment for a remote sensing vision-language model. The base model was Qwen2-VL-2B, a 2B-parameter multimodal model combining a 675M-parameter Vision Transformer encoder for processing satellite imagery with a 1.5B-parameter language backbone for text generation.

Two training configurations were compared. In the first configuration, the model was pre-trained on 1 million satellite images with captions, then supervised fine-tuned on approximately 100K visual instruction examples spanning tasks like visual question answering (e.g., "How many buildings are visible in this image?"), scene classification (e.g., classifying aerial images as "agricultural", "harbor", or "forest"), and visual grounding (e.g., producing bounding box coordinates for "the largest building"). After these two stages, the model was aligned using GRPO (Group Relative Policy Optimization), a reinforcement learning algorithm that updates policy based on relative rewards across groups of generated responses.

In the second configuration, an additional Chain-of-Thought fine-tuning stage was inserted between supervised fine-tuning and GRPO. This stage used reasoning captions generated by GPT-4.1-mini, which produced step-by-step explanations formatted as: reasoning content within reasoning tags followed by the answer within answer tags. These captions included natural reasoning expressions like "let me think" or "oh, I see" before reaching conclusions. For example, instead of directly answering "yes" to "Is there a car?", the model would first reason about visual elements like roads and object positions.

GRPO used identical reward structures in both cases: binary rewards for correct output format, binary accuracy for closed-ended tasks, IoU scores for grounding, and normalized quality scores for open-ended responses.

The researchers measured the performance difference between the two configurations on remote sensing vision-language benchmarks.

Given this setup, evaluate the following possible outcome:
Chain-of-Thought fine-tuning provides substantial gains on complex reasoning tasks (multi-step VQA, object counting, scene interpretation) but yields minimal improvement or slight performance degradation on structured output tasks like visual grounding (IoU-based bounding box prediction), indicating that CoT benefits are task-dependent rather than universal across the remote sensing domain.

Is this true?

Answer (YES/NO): NO